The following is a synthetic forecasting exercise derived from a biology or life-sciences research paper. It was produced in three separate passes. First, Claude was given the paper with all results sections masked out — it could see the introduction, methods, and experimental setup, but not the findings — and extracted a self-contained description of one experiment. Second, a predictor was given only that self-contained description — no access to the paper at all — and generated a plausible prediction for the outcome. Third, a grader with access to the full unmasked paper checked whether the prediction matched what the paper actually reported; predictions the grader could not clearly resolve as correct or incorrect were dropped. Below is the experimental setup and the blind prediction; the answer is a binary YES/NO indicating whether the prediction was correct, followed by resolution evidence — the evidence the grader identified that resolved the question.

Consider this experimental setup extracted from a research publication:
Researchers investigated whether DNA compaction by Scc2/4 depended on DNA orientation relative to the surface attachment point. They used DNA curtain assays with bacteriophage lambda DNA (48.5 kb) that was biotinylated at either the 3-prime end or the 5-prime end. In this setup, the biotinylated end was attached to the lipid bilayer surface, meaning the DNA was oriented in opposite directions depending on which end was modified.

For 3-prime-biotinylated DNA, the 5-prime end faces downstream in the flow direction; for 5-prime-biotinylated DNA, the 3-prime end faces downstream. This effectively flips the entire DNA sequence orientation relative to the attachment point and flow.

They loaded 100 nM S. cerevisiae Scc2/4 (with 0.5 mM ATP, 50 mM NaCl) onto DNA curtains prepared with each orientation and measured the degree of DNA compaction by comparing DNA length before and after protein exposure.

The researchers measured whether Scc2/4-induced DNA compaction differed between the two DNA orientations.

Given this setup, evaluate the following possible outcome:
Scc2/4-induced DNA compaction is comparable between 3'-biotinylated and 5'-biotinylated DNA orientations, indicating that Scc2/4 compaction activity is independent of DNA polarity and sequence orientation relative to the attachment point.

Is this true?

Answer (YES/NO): YES